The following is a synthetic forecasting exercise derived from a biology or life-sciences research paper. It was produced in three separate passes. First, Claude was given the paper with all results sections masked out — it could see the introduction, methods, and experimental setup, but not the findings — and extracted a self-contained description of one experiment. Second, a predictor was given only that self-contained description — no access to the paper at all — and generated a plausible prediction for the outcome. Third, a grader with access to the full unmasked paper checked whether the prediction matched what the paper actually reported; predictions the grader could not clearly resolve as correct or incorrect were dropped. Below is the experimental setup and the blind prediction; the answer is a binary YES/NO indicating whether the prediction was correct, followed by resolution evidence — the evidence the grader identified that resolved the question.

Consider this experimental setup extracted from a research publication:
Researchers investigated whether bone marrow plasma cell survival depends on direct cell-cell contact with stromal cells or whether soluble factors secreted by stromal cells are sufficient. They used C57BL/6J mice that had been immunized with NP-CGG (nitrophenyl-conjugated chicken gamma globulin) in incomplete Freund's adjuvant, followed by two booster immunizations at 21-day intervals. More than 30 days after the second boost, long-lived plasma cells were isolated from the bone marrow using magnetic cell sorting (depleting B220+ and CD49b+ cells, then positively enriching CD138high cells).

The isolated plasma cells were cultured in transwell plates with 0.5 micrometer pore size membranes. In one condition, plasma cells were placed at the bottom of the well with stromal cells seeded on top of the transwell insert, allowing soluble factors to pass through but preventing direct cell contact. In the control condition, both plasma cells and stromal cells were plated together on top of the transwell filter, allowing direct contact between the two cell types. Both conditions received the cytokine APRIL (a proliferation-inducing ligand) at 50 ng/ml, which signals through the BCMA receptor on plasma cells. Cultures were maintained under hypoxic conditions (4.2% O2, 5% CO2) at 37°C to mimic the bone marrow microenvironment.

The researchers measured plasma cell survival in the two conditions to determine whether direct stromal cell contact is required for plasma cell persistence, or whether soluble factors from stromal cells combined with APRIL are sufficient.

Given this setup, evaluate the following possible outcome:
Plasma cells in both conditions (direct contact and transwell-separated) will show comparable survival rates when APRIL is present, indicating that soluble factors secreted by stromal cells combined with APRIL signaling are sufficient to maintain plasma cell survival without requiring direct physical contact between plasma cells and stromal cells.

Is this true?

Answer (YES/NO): NO